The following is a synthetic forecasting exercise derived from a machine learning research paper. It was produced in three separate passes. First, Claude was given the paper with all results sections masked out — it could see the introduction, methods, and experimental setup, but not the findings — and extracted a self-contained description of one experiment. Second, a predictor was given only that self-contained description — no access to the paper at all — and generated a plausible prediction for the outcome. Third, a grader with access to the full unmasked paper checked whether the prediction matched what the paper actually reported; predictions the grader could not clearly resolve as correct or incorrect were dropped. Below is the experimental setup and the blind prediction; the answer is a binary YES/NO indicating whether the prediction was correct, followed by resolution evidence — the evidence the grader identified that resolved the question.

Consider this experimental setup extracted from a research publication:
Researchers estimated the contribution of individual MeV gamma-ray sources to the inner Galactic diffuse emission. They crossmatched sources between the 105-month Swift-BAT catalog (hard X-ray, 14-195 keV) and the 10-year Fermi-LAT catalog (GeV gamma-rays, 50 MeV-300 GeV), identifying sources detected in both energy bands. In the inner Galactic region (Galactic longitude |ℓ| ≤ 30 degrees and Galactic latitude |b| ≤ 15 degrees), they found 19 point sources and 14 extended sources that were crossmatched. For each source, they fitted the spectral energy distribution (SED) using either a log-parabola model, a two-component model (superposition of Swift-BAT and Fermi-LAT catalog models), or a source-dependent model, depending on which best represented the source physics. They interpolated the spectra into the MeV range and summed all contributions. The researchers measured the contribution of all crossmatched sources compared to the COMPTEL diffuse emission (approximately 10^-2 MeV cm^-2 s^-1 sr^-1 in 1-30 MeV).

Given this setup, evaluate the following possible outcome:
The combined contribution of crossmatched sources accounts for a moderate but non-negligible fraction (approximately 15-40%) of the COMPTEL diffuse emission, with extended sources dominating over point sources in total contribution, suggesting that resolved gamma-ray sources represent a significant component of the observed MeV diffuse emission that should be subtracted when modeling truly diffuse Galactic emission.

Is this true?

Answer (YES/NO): NO